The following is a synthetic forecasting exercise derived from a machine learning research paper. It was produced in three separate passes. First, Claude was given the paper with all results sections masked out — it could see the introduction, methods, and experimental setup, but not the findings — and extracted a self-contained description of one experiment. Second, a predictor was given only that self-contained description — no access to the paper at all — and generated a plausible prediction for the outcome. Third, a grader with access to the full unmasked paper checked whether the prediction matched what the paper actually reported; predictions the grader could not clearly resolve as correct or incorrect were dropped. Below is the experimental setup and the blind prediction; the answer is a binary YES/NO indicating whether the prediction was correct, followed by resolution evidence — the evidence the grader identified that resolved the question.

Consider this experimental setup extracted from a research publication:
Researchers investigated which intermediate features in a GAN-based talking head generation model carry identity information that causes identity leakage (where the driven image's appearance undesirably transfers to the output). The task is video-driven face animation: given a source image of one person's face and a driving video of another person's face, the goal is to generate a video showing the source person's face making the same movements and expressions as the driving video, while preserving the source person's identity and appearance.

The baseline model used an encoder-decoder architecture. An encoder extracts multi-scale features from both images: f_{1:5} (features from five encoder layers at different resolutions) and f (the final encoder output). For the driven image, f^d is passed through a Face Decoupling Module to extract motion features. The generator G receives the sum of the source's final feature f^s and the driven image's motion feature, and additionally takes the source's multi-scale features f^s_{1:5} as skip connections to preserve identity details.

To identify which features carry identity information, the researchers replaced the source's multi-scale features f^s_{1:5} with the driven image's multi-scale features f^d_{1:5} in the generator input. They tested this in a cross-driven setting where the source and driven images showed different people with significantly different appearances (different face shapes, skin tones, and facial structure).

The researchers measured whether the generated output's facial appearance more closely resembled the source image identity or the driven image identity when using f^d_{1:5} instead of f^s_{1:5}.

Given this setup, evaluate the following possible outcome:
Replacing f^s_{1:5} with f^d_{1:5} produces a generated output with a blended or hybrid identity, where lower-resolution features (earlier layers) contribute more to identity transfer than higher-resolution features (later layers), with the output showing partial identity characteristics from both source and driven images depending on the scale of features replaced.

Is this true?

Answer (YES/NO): NO